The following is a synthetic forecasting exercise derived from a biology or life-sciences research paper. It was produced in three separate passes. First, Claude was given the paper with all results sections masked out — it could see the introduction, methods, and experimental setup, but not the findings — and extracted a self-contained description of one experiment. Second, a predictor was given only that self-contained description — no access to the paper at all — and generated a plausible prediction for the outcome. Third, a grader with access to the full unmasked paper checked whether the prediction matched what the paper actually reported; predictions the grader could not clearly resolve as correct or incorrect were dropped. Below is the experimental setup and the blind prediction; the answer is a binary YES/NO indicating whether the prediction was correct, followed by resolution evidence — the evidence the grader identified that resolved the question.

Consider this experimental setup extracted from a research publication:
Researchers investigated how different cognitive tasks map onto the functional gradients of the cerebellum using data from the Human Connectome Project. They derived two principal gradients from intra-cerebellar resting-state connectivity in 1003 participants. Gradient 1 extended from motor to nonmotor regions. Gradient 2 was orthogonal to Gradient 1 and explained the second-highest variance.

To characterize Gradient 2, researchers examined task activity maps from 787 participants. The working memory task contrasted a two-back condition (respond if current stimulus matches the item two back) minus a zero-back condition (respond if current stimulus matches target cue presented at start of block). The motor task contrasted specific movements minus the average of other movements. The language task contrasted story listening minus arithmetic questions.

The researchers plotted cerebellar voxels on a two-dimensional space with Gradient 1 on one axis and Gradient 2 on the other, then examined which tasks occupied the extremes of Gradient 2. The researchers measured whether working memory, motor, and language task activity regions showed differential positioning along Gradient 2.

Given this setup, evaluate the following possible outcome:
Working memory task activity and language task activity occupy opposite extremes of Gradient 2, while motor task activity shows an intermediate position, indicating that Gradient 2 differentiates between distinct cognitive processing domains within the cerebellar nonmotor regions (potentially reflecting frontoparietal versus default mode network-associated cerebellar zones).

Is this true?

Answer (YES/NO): NO